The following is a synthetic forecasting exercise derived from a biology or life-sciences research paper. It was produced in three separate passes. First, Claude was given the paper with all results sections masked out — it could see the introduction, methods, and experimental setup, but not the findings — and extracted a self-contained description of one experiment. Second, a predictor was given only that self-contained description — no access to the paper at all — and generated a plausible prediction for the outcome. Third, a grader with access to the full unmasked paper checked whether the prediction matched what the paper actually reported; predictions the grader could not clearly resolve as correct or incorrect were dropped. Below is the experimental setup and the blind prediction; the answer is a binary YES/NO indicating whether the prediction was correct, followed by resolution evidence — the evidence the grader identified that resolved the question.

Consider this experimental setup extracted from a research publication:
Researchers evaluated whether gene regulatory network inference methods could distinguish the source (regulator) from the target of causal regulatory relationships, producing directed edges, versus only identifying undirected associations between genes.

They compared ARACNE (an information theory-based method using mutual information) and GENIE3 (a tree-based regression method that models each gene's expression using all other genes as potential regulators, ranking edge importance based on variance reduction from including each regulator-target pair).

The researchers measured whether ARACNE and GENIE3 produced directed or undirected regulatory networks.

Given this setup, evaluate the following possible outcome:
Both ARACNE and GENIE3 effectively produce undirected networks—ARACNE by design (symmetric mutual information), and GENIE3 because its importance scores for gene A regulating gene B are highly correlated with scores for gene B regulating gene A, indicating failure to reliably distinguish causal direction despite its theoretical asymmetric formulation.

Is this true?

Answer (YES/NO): NO